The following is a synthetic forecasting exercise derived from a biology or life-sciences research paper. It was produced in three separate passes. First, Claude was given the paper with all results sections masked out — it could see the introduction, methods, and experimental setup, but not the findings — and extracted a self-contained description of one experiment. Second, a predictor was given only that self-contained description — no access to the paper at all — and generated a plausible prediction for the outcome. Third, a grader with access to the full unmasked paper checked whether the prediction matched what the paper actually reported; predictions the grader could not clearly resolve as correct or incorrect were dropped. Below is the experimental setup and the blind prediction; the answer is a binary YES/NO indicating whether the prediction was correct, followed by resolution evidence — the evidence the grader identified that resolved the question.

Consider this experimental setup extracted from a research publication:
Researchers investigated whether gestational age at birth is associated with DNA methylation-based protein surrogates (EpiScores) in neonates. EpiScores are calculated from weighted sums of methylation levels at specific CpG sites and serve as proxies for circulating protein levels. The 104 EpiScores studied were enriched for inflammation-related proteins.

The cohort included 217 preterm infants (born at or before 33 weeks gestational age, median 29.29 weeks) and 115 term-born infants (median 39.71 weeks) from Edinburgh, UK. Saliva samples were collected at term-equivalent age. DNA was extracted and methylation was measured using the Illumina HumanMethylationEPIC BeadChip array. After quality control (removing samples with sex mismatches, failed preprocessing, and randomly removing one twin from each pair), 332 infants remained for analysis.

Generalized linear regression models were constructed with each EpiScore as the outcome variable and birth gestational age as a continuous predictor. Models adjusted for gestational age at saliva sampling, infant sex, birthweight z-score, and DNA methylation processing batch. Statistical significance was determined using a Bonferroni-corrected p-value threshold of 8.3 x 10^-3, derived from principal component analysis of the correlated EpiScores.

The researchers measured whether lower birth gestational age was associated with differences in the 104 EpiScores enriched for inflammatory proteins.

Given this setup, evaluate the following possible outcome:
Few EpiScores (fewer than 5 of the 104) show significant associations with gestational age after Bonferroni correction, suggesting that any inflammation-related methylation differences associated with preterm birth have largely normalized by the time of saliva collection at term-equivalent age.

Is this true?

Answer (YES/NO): NO